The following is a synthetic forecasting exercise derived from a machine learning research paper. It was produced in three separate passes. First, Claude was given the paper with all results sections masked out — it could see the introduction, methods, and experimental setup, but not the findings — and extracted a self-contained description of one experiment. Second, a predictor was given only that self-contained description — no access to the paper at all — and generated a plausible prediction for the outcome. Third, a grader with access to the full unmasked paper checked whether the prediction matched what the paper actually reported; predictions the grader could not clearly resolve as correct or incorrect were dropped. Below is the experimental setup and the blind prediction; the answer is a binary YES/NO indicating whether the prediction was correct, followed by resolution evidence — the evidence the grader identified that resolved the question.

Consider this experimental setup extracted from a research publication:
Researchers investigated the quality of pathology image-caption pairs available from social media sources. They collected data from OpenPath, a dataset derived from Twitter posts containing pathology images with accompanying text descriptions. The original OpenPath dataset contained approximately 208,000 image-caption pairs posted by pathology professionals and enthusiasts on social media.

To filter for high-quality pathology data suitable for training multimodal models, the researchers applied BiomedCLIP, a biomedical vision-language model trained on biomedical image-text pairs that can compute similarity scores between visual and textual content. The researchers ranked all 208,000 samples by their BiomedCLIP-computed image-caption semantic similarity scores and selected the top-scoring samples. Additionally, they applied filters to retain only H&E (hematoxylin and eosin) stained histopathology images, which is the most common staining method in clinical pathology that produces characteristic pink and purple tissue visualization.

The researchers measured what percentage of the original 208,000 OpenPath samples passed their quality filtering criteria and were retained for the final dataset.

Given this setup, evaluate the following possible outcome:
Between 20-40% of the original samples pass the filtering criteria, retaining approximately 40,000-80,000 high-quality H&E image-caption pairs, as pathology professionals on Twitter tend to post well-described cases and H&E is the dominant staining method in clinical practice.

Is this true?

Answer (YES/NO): NO